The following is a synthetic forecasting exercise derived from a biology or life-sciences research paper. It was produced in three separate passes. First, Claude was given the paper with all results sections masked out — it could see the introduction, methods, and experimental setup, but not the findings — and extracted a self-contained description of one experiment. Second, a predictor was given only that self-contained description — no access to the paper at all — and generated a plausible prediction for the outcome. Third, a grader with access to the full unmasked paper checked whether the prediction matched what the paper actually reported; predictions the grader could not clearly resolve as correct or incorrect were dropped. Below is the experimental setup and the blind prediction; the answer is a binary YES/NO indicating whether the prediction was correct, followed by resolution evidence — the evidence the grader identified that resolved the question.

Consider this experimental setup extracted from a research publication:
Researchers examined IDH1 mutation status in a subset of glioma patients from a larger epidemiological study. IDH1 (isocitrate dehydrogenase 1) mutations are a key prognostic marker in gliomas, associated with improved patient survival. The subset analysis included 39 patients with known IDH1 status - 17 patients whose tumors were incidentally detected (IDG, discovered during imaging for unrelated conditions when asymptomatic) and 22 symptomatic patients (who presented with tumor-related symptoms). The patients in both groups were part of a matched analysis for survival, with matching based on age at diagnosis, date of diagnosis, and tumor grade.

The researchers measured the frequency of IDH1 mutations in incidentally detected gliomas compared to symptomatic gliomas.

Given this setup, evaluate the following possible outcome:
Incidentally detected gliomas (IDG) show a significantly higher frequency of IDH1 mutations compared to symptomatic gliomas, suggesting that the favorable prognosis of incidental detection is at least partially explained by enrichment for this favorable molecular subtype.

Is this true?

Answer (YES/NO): NO